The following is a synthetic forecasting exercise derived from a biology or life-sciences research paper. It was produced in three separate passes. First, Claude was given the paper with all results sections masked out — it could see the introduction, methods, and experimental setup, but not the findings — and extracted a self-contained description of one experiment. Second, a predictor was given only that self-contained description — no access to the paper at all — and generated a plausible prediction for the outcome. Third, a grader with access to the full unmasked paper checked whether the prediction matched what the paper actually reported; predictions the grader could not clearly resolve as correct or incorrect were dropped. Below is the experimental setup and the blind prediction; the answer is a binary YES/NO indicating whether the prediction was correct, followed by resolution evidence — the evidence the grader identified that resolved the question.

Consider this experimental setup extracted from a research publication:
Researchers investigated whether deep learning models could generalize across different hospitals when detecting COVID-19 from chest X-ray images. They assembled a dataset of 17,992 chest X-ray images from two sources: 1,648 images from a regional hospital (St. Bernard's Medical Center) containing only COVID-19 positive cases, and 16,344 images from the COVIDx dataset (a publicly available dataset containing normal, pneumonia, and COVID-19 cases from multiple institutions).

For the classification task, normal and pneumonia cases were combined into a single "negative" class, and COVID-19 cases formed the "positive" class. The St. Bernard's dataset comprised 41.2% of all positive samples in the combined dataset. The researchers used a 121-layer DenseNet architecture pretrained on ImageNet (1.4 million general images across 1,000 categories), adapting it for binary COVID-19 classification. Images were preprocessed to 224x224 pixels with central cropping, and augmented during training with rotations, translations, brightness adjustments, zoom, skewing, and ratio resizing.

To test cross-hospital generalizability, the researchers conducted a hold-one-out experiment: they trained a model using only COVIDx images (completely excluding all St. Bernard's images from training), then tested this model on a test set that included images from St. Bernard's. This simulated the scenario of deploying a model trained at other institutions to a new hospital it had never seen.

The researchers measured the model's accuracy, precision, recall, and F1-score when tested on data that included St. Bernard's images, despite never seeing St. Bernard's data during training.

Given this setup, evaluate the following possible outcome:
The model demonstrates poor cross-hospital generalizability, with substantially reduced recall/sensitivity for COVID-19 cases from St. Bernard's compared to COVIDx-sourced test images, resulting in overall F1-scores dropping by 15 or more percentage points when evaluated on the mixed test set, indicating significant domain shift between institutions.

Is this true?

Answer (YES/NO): YES